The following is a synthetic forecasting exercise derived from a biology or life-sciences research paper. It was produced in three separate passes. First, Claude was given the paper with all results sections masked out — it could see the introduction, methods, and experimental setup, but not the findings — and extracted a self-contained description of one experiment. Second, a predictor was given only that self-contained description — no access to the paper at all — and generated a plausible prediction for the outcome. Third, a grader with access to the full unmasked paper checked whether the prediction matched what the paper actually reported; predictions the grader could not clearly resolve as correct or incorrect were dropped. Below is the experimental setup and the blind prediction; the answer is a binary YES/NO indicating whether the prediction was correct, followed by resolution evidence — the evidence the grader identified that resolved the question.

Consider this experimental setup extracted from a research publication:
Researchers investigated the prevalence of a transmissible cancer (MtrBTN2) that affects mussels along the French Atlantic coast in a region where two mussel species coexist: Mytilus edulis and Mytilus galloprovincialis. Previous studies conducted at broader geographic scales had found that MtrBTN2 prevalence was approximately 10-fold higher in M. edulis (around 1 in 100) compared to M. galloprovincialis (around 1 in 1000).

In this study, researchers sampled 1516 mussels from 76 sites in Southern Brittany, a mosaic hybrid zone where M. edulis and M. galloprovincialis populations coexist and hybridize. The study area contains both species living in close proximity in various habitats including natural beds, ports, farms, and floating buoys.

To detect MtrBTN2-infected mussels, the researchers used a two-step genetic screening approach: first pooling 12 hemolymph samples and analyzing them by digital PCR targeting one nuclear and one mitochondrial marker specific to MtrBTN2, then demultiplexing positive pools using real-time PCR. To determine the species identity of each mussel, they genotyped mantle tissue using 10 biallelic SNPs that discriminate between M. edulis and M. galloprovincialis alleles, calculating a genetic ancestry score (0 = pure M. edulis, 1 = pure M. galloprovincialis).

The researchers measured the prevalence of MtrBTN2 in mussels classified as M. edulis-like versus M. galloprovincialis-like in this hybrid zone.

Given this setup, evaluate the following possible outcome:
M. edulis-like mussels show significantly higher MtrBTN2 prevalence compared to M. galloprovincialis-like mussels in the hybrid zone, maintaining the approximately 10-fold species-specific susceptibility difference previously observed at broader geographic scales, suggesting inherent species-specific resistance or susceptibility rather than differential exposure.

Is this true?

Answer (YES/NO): NO